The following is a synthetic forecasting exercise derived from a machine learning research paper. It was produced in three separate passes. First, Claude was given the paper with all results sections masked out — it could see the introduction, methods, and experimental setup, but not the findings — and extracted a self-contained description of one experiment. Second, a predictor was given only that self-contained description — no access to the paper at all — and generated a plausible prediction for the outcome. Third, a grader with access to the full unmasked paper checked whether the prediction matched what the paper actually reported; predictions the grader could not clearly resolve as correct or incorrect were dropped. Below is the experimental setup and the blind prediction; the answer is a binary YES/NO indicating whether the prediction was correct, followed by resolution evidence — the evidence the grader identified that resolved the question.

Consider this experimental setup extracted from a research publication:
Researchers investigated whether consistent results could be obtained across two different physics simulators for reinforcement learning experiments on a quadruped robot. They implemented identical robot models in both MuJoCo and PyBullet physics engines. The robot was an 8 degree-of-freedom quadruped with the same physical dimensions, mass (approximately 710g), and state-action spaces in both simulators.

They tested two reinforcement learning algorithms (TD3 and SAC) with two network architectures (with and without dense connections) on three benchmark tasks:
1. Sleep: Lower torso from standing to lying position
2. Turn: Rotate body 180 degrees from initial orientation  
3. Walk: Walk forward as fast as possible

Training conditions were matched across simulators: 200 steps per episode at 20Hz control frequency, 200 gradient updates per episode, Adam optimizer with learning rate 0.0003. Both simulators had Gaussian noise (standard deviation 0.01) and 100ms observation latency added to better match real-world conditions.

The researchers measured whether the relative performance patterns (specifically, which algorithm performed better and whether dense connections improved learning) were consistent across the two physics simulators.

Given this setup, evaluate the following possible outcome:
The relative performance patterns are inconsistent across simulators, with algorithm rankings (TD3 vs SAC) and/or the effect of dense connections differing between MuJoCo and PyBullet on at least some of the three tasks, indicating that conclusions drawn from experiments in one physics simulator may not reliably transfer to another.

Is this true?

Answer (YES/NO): NO